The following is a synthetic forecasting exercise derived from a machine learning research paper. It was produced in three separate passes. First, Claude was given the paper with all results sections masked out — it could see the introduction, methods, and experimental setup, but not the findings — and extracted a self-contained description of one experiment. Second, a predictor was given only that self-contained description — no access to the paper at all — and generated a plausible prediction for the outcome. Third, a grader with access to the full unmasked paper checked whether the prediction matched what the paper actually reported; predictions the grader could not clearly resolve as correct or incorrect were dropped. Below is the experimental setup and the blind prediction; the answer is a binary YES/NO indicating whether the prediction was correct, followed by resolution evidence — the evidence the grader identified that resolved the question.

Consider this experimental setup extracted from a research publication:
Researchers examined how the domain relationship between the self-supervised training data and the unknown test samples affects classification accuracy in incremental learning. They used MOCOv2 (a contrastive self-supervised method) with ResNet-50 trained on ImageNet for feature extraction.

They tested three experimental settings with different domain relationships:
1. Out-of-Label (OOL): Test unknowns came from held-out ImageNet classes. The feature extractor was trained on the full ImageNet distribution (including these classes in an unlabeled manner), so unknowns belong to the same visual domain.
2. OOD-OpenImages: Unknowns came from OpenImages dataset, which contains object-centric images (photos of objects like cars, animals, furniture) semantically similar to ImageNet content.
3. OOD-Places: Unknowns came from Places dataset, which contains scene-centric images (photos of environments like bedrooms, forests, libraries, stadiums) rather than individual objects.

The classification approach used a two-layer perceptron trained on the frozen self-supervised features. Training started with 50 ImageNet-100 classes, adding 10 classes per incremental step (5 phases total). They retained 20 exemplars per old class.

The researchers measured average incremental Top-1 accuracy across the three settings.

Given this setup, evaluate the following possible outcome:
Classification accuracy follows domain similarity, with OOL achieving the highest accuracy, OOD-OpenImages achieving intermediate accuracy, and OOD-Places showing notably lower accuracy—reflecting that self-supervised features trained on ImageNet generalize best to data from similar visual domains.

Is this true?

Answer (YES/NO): YES